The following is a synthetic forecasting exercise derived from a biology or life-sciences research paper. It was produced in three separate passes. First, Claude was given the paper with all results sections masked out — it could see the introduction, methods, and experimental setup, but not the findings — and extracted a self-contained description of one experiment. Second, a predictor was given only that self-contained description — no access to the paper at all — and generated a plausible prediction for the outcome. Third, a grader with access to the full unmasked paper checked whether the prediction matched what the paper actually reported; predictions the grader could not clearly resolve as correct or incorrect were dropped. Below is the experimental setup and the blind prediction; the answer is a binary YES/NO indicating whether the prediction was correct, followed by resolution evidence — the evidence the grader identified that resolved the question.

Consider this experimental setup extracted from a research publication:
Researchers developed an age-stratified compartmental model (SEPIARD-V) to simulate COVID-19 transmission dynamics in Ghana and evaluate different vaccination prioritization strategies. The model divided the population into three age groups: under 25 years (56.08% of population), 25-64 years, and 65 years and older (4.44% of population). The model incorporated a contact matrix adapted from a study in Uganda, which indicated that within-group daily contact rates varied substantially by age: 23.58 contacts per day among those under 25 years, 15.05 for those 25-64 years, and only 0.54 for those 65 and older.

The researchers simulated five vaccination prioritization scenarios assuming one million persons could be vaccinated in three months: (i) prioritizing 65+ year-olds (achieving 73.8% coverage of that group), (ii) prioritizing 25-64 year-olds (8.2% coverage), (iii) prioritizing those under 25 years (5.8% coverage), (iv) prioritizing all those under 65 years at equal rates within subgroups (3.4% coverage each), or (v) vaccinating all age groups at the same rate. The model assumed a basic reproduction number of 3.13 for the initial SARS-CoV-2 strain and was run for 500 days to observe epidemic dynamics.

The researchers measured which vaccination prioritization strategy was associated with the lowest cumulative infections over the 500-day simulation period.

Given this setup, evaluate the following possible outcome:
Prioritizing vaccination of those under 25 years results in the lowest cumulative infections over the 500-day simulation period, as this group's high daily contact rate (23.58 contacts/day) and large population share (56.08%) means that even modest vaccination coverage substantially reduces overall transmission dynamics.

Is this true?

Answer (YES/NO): NO